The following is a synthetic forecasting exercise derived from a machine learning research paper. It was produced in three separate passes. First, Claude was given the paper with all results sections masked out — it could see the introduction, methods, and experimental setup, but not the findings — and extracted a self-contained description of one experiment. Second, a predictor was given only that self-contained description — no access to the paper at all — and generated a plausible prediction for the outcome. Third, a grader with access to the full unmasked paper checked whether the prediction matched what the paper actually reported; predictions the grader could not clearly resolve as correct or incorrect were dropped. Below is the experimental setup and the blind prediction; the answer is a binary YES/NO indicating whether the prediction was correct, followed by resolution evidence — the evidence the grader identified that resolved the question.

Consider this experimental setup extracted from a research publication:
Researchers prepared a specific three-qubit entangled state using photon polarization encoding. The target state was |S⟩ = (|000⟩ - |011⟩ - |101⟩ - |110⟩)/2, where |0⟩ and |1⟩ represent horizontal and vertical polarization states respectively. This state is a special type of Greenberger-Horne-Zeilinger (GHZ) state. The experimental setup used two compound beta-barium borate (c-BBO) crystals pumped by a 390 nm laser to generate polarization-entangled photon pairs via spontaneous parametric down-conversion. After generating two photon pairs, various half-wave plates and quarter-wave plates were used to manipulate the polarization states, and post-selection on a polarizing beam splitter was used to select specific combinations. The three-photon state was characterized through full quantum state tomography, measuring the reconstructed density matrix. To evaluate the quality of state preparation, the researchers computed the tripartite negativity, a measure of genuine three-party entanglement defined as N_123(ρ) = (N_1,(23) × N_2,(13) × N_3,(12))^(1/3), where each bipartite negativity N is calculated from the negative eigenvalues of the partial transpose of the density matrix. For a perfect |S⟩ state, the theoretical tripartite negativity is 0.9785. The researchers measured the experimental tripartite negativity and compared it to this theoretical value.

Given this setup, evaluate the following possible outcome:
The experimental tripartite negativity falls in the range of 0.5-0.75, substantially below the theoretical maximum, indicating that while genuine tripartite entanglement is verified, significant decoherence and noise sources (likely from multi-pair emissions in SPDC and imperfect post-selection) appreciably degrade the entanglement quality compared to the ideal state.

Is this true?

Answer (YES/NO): NO